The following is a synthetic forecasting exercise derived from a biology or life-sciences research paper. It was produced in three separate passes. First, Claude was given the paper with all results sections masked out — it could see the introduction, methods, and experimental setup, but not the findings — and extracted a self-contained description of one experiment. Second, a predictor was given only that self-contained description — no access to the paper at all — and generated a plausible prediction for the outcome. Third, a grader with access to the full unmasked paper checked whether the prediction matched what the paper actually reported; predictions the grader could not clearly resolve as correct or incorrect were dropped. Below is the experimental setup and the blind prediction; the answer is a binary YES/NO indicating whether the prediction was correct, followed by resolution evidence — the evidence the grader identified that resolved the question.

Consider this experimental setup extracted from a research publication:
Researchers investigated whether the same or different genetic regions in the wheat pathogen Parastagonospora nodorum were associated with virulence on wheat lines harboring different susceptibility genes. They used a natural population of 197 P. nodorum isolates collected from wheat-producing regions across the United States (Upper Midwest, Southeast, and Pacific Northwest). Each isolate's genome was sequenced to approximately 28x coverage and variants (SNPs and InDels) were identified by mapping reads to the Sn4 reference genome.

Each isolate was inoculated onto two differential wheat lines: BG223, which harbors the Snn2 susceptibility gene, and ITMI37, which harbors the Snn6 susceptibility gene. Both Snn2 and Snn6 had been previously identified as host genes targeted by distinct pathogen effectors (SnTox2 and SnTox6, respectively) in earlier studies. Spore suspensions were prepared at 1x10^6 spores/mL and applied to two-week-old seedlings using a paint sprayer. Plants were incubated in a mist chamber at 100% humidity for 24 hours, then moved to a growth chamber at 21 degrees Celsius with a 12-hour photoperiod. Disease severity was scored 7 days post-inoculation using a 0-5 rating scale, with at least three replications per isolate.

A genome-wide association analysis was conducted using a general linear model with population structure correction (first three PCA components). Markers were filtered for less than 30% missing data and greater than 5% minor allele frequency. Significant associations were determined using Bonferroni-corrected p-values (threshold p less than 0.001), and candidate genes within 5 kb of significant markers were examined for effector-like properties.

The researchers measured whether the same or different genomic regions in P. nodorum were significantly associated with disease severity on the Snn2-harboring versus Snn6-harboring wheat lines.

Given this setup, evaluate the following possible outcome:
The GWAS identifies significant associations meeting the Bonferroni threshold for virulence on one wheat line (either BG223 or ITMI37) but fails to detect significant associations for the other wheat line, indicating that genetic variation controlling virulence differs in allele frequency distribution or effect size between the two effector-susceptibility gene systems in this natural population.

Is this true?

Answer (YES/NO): NO